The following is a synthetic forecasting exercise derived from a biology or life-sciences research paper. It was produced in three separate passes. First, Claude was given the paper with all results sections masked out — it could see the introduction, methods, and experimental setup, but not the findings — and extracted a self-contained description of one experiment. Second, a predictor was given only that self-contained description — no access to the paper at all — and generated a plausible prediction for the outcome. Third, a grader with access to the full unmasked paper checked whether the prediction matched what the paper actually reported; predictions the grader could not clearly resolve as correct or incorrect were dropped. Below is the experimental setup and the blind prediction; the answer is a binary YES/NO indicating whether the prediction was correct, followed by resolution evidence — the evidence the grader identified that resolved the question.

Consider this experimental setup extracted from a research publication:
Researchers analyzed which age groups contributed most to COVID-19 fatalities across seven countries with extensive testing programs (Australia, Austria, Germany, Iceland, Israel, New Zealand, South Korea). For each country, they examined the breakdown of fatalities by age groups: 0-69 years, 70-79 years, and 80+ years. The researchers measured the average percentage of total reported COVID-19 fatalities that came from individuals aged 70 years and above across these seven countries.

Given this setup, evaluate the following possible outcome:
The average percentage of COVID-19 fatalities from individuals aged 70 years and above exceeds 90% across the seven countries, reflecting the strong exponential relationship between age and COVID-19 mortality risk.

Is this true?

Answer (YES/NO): NO